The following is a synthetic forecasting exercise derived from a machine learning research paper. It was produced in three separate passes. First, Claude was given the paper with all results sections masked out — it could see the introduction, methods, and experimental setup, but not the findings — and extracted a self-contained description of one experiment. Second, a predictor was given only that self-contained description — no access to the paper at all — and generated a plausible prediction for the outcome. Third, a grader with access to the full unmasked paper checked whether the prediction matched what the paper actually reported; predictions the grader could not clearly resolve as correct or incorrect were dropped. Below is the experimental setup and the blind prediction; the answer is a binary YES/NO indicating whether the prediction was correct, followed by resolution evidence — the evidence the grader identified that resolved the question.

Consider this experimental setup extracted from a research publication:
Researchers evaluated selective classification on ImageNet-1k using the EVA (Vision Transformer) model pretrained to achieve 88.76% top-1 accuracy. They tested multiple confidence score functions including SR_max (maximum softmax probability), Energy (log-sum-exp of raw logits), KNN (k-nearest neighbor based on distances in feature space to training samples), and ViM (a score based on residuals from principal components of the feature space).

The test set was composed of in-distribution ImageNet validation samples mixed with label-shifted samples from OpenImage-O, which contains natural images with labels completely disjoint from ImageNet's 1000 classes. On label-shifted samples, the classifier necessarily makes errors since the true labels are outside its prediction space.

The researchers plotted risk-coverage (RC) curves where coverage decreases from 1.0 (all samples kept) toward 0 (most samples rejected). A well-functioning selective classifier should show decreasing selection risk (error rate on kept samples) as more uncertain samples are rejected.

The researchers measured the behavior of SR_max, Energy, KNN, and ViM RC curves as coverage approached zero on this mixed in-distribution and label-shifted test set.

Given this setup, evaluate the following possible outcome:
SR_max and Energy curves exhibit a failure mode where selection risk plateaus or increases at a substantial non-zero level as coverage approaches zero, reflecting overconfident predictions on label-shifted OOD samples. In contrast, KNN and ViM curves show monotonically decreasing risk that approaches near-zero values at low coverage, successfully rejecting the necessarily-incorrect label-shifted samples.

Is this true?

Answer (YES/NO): NO